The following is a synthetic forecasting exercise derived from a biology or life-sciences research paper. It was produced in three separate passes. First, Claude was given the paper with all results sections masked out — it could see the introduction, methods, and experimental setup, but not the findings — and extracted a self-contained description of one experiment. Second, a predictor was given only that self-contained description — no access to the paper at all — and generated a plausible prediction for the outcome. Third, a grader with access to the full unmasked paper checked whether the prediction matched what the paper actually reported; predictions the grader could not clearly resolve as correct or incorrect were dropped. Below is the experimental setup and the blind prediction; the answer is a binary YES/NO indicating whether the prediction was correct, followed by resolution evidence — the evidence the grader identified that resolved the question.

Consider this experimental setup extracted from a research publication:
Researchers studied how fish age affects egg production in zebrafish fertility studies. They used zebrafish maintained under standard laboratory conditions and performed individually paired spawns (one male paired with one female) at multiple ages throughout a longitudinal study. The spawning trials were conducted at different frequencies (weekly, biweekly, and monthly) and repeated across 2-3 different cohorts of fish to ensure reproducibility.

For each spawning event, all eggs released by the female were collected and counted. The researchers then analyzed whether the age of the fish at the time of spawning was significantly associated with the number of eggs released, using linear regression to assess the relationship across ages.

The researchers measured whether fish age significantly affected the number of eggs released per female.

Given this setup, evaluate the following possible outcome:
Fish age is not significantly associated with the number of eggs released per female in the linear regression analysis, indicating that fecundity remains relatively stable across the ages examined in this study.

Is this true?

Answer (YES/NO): YES